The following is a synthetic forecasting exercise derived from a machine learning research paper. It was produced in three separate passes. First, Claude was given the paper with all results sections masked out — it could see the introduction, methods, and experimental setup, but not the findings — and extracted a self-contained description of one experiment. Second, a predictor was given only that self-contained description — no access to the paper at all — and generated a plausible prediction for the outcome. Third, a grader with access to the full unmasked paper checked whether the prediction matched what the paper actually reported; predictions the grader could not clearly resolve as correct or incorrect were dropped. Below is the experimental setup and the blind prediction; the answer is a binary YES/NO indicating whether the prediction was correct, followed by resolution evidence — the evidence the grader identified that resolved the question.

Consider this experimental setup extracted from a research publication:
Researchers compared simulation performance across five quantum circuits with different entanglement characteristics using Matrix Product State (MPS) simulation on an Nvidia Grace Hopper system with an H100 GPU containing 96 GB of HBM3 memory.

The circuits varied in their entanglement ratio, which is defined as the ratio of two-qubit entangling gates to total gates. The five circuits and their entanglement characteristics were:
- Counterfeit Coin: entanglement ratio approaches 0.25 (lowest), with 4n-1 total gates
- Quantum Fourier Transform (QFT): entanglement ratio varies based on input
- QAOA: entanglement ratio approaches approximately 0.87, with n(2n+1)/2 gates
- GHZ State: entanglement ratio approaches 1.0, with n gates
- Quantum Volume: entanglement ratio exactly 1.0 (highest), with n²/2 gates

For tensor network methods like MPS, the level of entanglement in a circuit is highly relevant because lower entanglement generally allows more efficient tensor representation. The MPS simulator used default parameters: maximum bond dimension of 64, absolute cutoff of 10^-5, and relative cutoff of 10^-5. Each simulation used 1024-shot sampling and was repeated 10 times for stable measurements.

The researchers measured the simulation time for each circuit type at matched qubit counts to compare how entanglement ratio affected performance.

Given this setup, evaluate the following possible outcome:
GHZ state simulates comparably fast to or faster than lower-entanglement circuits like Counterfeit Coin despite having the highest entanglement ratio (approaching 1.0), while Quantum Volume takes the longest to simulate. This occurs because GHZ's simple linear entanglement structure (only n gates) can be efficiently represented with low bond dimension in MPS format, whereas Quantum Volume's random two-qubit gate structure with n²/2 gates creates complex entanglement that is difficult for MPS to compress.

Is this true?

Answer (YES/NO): NO